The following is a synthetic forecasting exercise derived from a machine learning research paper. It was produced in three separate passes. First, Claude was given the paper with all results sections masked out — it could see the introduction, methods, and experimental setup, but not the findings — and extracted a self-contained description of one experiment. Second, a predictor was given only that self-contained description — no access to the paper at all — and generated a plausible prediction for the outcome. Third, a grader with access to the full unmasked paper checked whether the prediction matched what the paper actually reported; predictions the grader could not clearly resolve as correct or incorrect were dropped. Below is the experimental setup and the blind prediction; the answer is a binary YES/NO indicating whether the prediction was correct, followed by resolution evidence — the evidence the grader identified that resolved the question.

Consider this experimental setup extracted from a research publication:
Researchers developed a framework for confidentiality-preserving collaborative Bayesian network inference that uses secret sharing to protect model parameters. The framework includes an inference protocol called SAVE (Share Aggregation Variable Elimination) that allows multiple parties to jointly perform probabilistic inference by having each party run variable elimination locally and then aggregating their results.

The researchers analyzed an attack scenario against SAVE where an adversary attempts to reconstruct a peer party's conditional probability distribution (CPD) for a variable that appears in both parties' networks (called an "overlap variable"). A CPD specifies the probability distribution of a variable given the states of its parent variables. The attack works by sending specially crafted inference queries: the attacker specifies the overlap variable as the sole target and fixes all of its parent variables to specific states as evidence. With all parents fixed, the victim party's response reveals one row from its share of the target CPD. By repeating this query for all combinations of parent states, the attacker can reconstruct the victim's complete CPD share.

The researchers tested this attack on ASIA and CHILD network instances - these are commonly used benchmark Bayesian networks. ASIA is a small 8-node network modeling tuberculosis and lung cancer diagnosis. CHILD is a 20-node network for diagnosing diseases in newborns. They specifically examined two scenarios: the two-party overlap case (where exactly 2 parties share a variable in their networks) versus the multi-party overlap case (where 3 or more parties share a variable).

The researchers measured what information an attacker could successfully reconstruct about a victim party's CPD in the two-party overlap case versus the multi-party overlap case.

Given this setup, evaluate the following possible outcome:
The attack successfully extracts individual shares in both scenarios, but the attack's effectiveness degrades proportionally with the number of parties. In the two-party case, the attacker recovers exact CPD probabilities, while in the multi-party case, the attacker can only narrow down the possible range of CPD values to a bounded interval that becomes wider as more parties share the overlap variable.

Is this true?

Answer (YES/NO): NO